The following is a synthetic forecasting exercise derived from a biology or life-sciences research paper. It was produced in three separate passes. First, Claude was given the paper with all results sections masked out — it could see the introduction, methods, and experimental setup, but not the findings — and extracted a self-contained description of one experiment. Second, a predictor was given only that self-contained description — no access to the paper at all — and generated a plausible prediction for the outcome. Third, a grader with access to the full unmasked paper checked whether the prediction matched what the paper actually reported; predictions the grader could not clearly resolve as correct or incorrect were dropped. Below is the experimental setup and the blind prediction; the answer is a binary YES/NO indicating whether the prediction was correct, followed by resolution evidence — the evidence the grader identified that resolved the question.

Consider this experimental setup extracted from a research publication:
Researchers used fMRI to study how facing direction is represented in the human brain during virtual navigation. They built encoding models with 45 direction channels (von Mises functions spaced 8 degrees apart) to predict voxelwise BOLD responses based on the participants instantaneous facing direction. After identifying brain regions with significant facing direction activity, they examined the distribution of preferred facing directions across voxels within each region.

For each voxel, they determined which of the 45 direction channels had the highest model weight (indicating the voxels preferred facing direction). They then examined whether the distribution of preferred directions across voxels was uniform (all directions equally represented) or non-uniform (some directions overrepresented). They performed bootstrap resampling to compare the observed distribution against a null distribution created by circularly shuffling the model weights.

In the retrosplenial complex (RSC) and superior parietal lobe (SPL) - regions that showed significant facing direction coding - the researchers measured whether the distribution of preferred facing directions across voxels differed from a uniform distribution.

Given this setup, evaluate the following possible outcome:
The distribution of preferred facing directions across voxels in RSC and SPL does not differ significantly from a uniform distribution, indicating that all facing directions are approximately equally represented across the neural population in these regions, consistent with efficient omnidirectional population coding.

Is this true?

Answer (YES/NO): YES